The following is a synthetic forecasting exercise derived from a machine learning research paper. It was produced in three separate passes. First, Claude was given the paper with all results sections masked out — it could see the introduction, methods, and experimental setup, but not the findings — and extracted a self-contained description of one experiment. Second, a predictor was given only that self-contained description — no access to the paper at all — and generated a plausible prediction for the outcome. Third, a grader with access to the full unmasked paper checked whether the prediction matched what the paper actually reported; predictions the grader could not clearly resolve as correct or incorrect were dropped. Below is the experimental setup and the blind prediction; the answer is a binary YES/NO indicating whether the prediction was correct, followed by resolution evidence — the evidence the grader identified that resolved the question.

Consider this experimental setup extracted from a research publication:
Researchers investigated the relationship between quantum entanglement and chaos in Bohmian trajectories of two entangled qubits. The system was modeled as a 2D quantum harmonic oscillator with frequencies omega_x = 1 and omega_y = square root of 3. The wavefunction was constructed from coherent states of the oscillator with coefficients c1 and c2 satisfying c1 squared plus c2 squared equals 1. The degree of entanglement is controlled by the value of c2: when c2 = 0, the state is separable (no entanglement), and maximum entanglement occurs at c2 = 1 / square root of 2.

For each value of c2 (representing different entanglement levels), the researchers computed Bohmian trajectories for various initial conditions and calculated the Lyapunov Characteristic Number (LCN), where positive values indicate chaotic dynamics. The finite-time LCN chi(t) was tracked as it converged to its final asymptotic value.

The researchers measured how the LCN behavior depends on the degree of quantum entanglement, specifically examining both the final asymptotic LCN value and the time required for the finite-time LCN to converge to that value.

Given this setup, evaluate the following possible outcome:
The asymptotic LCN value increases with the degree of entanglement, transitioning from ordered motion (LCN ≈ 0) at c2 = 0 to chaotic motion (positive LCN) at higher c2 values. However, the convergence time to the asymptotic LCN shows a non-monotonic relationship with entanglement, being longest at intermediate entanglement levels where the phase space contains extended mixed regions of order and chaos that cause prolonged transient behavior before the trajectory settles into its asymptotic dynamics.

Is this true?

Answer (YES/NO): NO